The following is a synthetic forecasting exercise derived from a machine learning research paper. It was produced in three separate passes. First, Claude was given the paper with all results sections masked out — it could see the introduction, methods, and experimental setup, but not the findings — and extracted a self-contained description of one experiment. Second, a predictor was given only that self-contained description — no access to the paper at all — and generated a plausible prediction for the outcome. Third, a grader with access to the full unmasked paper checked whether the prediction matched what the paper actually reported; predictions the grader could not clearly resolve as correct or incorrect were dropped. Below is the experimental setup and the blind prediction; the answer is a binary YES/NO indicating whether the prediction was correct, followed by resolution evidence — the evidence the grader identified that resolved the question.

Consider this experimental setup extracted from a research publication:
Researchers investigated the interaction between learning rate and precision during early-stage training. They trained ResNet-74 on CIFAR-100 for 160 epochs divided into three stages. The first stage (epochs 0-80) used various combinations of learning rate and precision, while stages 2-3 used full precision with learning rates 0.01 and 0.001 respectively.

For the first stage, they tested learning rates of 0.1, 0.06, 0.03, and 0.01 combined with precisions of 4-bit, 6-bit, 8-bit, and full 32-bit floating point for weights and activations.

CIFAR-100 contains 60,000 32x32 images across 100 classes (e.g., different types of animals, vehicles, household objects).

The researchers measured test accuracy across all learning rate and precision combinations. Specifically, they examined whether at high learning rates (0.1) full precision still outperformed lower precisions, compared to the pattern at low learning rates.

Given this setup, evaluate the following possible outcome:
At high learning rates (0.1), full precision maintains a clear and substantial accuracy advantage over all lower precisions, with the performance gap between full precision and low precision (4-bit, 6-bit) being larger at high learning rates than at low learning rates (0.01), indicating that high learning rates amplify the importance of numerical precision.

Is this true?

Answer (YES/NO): NO